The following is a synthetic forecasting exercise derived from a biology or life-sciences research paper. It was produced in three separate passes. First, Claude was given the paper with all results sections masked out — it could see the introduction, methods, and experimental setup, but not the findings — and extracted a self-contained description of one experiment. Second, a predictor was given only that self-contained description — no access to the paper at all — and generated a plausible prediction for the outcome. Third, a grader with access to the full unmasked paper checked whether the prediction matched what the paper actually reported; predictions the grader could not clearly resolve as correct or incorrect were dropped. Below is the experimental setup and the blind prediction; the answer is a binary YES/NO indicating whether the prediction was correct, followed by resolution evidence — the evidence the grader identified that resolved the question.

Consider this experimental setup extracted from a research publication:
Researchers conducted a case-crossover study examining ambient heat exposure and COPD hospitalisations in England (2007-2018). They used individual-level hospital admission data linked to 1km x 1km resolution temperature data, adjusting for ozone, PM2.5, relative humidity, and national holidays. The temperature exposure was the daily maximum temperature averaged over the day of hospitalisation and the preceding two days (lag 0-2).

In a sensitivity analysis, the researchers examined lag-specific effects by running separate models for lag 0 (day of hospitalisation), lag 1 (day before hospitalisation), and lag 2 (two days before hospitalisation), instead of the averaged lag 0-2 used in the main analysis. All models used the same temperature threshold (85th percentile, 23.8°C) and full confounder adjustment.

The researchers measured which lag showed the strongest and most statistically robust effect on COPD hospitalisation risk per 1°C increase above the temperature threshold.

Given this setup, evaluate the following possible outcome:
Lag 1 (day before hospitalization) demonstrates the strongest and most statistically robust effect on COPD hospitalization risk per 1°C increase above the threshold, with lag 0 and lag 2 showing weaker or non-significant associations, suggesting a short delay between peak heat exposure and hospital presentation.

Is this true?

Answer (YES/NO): YES